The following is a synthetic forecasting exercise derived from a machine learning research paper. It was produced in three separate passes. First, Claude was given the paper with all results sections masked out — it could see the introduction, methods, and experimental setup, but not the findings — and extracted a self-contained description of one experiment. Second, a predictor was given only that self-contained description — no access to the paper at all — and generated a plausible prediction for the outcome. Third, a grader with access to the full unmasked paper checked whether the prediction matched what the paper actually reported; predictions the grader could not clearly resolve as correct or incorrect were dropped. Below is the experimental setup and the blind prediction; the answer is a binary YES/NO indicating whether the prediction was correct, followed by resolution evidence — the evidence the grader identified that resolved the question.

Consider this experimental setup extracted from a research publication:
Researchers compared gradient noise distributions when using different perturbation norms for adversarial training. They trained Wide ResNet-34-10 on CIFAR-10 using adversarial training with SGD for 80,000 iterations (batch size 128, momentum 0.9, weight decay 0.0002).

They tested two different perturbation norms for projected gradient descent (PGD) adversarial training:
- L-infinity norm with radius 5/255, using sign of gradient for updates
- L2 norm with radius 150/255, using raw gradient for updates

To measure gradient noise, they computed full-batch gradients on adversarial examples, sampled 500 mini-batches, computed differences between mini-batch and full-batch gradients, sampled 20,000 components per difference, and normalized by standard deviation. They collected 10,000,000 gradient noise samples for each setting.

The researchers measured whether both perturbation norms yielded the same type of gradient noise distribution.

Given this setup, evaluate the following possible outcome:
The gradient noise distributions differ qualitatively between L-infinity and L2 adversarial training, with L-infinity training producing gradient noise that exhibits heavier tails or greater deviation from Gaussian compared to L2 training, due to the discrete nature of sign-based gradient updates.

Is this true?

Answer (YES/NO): NO